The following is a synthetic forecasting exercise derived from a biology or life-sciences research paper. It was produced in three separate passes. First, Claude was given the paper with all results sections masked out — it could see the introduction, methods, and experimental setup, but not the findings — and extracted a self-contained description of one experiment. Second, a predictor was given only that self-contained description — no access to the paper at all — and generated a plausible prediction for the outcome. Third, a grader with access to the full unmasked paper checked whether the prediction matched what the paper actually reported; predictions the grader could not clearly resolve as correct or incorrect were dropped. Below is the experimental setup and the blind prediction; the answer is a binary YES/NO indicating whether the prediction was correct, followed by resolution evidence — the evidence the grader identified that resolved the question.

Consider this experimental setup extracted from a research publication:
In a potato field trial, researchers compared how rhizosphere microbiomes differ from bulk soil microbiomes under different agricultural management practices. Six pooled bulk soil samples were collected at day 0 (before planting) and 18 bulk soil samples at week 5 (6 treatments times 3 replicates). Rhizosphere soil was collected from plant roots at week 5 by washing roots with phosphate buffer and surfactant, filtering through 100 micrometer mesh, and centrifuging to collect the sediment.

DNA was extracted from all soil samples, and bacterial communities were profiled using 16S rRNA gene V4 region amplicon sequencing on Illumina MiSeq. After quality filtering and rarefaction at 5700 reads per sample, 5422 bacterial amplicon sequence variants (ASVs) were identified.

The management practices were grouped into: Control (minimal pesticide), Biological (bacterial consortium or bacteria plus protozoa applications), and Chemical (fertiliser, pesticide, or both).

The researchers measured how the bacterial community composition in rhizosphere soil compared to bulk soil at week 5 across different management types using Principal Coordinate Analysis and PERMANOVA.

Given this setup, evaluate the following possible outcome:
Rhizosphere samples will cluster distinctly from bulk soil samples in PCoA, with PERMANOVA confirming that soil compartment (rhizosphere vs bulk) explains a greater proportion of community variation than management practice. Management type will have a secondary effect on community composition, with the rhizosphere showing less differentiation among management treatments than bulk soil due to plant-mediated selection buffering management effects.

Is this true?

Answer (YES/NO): NO